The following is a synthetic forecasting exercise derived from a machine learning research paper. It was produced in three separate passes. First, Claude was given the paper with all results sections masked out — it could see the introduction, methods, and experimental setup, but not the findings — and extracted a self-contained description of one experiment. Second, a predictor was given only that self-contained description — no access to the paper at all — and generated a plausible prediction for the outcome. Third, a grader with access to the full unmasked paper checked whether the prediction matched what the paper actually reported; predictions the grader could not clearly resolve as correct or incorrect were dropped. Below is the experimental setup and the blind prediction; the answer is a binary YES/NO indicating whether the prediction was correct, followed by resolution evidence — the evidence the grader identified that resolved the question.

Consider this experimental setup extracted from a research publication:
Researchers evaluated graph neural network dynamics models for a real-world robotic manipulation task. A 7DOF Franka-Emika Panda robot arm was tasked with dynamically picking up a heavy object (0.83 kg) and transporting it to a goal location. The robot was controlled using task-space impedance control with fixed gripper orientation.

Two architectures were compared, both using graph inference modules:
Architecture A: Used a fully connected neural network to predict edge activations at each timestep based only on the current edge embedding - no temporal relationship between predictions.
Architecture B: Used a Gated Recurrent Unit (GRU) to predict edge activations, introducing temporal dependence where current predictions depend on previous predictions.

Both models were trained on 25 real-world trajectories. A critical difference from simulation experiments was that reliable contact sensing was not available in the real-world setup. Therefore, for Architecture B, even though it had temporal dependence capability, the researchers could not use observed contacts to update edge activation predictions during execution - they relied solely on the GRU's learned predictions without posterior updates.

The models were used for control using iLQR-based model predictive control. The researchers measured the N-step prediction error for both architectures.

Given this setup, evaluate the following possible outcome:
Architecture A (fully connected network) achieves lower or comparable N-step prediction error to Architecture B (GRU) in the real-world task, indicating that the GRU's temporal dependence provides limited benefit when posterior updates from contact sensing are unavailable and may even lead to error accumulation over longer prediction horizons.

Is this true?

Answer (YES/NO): YES